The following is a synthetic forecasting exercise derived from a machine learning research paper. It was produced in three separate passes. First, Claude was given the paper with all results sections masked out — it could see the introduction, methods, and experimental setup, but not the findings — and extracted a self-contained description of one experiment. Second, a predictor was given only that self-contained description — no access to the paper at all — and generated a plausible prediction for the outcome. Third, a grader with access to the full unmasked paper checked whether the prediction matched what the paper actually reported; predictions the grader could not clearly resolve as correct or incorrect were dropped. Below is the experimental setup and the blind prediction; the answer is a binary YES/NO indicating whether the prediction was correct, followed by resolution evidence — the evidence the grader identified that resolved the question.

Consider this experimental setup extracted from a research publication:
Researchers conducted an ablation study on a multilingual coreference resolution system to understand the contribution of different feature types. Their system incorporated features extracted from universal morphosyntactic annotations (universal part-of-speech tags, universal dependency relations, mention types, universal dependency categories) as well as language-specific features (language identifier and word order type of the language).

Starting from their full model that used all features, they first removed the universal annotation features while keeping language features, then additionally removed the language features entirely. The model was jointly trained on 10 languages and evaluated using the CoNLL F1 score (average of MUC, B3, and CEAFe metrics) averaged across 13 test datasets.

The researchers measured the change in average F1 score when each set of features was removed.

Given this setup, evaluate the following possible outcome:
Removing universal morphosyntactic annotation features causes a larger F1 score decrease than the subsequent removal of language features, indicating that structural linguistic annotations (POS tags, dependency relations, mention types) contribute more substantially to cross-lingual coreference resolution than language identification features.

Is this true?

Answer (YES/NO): YES